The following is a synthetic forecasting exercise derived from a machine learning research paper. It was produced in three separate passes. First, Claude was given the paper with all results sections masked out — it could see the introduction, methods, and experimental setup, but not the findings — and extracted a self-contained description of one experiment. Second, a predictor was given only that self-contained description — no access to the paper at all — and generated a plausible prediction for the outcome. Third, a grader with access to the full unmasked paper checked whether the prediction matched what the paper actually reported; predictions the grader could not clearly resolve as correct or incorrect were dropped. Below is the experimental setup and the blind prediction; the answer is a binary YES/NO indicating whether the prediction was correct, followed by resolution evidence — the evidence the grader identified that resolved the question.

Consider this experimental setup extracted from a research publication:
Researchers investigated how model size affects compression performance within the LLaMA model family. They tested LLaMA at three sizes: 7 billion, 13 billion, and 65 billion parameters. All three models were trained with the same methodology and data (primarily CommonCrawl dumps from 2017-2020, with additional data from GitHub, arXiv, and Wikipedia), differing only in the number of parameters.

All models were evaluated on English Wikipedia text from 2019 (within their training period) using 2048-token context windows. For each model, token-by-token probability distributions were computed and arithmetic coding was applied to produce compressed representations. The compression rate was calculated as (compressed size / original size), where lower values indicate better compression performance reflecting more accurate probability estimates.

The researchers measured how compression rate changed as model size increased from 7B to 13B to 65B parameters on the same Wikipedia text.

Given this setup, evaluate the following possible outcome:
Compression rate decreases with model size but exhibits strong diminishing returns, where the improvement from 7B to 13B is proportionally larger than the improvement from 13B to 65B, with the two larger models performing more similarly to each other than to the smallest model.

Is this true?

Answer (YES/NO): NO